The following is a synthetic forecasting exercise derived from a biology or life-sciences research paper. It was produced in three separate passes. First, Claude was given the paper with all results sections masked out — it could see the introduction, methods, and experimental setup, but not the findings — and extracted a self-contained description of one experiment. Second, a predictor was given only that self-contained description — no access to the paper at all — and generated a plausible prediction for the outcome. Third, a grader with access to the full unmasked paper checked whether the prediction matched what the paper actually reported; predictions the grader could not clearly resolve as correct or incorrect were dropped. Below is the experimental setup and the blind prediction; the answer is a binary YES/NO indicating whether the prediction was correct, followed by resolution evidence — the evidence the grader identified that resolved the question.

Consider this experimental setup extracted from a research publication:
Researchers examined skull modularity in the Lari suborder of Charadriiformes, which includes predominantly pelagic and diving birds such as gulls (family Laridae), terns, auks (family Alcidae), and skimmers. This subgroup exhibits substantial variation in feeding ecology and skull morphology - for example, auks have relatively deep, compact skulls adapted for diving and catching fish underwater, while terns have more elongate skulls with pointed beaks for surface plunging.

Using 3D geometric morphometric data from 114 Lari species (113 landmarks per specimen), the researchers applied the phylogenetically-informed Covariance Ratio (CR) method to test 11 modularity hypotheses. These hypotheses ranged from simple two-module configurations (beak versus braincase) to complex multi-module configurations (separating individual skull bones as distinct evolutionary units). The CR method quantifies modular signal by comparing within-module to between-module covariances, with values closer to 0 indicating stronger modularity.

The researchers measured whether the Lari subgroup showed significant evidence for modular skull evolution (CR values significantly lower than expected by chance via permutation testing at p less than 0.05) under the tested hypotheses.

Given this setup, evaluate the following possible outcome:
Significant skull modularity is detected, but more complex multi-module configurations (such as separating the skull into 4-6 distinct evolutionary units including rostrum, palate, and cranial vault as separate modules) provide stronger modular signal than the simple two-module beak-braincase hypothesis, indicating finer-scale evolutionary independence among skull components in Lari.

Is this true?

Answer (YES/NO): NO